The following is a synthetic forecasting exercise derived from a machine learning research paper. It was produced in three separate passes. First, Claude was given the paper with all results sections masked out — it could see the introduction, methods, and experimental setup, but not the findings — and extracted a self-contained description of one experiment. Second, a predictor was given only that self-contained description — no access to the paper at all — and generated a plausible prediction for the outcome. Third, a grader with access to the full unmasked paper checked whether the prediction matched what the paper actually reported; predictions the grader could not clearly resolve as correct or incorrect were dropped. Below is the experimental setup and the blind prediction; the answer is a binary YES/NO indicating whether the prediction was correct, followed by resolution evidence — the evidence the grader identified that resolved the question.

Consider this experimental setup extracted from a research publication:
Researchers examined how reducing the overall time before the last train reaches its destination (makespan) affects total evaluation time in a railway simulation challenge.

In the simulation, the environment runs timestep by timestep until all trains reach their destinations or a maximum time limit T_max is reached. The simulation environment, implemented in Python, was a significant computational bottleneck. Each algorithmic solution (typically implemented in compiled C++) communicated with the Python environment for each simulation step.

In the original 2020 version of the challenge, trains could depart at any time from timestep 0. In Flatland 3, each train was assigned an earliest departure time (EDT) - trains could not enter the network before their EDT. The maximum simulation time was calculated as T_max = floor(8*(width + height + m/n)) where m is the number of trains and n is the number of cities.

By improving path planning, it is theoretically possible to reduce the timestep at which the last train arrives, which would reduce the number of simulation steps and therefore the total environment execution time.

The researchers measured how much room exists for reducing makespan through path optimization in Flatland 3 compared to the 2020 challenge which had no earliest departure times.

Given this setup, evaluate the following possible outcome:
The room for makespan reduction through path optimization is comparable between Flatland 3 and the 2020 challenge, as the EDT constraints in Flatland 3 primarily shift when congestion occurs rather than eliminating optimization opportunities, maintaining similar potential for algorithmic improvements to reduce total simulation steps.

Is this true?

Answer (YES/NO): NO